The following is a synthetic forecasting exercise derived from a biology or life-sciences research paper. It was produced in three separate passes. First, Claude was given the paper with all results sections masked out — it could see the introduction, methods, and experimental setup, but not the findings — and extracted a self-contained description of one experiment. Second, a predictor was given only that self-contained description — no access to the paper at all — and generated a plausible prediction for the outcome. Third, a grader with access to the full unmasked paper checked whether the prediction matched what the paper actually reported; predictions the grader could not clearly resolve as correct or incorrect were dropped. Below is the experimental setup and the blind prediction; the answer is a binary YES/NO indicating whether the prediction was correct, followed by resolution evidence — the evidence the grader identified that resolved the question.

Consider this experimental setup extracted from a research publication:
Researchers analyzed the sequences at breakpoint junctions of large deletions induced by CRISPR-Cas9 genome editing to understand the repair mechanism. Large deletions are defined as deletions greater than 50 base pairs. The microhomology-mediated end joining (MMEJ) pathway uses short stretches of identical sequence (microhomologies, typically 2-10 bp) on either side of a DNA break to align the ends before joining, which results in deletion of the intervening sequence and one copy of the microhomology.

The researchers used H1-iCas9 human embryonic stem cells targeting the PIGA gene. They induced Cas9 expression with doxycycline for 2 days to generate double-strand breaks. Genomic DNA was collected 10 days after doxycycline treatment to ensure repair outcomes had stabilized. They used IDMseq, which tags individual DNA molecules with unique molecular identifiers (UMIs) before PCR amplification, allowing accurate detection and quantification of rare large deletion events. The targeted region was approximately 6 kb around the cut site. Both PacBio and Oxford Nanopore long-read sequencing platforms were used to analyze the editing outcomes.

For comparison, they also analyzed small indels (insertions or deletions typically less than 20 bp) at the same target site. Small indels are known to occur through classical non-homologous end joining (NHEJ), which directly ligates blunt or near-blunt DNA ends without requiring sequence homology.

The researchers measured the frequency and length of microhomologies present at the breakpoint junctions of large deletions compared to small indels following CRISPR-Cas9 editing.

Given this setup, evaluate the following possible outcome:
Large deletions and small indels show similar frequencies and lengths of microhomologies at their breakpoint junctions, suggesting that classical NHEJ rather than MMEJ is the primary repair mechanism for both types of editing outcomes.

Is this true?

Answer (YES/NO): NO